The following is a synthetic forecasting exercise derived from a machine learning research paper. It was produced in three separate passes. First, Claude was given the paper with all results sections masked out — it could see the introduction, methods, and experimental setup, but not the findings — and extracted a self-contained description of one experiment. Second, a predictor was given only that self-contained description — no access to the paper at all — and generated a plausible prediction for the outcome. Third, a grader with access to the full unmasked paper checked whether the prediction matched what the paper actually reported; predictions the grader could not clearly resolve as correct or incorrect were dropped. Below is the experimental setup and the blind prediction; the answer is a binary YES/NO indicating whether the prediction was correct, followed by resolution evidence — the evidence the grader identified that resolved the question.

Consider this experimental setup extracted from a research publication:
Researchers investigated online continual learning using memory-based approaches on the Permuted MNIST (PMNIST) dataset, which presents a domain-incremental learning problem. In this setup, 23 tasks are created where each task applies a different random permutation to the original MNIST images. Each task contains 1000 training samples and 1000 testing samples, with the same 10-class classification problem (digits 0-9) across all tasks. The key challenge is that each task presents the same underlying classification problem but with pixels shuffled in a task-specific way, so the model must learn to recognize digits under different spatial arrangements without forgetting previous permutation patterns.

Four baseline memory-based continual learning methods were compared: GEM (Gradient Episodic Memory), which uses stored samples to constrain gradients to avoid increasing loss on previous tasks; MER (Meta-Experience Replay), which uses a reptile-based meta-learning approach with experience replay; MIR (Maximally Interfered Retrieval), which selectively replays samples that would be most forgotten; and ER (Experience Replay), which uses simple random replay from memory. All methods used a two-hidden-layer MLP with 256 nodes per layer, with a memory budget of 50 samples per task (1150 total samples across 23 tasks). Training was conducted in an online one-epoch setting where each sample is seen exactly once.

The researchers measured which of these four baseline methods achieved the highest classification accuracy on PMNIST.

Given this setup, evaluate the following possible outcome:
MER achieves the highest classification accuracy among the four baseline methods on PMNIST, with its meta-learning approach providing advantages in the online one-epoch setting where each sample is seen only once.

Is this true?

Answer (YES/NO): NO